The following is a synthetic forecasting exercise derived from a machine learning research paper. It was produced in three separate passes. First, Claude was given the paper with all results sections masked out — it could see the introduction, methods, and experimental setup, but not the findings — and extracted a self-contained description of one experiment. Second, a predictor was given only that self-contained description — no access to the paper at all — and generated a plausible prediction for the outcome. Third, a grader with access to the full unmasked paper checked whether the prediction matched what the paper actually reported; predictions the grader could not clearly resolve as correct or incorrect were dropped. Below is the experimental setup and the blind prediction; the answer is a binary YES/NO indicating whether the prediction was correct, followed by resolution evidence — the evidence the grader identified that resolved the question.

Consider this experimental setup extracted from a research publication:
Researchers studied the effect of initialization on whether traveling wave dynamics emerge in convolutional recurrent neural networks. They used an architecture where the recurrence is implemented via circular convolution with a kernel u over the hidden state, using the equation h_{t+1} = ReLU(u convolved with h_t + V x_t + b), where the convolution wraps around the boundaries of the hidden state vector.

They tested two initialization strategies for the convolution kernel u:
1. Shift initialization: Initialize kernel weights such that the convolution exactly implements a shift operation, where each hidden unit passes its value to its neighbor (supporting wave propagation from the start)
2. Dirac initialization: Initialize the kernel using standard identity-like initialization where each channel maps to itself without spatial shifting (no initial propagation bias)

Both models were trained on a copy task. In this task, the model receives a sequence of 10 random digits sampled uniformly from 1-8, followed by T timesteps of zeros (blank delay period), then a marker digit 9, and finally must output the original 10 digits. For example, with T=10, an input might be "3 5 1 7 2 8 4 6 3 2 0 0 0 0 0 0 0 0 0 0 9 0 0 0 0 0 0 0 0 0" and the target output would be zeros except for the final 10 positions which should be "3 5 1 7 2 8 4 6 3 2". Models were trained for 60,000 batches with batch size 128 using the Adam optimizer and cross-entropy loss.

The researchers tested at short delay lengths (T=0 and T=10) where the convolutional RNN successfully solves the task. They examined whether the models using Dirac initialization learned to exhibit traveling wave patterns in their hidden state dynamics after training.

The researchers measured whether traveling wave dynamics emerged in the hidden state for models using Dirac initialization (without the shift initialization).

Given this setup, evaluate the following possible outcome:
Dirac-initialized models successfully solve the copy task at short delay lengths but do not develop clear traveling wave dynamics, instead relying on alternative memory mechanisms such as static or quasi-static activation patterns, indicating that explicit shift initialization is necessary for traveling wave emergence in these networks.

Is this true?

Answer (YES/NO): NO